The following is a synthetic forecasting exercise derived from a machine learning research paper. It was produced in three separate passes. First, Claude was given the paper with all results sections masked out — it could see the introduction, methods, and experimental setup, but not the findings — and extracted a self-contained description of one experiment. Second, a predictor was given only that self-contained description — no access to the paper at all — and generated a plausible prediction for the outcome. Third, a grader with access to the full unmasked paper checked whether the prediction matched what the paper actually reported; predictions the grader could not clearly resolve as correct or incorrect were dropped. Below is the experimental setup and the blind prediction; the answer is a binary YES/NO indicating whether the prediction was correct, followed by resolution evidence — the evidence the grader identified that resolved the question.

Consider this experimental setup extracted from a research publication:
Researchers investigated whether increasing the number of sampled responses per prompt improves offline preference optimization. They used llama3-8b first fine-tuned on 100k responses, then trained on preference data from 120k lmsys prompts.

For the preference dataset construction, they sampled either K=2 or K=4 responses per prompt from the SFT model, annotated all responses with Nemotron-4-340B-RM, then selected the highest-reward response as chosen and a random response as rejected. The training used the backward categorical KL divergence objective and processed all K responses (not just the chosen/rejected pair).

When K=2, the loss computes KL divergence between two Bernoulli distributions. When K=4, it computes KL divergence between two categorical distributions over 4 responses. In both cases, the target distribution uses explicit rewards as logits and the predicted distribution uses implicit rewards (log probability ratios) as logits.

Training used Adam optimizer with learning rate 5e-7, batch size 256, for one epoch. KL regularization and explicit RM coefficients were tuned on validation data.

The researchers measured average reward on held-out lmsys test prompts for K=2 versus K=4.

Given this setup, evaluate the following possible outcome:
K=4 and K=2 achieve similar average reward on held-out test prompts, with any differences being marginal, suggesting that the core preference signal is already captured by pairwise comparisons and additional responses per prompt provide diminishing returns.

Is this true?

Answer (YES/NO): YES